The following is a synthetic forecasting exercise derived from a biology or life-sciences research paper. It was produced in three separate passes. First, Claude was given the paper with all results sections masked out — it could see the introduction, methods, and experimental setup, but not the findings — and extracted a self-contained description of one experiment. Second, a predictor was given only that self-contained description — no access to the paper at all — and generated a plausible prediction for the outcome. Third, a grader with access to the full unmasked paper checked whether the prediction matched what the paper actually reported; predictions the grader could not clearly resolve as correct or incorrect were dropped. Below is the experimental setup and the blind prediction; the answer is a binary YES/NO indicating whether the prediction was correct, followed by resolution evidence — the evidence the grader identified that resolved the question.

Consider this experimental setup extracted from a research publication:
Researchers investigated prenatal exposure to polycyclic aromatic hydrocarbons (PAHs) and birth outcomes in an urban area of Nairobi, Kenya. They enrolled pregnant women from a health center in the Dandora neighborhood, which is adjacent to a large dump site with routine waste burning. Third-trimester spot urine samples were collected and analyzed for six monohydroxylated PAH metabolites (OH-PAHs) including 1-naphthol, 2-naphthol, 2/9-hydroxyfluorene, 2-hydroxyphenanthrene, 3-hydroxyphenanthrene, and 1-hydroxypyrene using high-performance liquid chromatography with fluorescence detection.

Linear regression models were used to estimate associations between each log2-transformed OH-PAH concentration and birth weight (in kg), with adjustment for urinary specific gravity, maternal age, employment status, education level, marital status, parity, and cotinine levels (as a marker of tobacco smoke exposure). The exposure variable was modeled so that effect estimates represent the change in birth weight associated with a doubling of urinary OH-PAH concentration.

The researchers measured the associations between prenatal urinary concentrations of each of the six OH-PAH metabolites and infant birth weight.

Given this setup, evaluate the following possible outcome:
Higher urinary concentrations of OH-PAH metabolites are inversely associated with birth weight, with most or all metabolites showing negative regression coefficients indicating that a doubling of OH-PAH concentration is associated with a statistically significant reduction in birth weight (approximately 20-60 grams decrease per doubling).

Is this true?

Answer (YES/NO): NO